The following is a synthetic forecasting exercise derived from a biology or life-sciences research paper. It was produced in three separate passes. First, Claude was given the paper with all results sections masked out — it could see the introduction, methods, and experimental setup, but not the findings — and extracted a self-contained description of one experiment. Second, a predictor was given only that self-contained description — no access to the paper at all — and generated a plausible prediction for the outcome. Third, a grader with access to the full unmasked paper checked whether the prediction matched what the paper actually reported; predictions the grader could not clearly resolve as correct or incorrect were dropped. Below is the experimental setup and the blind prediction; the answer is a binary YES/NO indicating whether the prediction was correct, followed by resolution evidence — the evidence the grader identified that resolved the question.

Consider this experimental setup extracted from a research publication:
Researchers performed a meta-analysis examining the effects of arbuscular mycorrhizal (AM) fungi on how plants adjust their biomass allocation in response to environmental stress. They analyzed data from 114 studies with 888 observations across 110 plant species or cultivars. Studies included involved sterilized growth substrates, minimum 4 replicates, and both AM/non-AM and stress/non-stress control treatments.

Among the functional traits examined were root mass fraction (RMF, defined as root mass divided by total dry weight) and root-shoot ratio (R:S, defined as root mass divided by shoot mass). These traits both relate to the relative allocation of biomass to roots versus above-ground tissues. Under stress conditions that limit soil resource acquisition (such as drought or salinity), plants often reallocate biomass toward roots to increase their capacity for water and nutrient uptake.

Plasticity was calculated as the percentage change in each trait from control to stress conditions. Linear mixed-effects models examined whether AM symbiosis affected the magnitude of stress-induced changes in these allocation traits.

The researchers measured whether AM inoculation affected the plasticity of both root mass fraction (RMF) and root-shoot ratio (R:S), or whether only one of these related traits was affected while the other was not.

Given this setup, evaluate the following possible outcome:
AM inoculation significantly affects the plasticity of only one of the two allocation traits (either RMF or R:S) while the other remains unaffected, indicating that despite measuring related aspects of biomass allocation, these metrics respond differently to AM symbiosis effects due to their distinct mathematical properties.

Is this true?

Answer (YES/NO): NO